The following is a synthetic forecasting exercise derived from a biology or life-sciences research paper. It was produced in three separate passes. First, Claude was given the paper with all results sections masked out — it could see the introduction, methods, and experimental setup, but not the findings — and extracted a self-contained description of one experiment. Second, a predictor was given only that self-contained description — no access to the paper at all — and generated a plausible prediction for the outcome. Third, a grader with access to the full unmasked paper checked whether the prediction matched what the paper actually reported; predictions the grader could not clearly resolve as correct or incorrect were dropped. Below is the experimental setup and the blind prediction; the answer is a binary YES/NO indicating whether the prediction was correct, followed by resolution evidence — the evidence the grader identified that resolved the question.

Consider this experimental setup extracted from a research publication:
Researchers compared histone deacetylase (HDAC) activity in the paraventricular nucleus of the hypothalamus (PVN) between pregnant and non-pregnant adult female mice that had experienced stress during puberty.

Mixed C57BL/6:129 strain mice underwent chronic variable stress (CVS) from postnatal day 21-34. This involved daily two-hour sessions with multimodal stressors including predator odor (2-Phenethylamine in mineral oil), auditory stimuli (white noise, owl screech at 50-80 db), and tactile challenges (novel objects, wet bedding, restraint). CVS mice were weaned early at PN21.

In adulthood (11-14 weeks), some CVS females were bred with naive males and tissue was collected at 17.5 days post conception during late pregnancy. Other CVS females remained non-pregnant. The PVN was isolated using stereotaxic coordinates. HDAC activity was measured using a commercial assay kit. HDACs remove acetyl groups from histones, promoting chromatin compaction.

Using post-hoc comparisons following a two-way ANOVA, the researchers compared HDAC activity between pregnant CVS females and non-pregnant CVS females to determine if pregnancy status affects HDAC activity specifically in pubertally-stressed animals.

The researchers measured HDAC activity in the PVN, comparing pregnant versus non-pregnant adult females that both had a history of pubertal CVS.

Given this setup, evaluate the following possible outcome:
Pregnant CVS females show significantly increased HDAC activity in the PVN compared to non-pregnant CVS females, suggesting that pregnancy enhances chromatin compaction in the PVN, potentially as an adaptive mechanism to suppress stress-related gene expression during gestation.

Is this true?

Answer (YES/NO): NO